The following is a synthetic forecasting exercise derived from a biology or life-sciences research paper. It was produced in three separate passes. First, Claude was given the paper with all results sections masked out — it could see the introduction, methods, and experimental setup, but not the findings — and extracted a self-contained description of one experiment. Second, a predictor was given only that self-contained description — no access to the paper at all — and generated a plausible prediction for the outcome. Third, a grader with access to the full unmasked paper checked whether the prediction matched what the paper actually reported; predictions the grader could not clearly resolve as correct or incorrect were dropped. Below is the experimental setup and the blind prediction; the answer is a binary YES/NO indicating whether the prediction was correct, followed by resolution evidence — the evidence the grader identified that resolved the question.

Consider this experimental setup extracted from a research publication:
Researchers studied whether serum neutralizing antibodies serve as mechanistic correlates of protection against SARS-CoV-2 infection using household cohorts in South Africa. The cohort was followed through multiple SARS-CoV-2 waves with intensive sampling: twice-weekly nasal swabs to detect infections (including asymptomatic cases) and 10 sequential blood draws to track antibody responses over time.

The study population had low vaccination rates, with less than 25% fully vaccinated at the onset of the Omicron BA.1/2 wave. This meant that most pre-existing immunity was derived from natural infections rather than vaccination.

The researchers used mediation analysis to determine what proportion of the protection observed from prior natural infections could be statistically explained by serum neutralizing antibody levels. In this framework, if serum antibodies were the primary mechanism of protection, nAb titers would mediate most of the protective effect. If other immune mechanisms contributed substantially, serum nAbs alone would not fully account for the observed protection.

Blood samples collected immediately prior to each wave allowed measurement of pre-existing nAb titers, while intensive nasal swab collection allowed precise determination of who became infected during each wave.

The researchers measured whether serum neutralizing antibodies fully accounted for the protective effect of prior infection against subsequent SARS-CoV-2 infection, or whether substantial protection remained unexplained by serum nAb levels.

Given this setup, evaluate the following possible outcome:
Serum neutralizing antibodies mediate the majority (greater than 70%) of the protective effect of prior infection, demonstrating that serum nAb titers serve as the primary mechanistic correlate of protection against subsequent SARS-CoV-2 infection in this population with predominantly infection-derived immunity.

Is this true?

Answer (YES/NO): NO